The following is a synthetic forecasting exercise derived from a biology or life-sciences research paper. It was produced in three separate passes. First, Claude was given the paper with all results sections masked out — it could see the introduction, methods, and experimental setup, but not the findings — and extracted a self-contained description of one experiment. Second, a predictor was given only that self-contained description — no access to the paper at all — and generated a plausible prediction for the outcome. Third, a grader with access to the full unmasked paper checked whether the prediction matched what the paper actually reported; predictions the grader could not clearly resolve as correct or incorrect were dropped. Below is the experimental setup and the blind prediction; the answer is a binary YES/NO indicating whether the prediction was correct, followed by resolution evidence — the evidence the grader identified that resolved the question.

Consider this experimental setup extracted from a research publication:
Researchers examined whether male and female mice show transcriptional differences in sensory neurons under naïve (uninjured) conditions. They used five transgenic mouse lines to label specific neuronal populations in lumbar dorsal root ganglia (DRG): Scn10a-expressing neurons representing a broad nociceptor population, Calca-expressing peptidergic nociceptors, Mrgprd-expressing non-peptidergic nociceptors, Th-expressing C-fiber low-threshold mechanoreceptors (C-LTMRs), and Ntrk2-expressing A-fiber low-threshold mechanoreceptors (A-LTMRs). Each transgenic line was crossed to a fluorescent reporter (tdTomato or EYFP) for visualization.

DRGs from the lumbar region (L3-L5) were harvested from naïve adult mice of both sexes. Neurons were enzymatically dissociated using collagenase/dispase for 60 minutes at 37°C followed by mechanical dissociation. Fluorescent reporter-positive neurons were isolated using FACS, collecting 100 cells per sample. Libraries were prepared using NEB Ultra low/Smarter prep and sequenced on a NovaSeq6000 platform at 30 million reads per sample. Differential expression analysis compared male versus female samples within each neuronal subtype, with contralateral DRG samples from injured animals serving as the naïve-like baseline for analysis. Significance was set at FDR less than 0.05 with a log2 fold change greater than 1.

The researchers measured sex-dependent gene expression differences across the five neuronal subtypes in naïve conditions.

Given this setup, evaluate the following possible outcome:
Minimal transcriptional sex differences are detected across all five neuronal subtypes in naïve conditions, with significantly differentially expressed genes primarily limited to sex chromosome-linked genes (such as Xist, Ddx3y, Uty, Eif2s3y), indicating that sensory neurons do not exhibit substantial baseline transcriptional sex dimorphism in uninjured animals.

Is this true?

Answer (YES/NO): NO